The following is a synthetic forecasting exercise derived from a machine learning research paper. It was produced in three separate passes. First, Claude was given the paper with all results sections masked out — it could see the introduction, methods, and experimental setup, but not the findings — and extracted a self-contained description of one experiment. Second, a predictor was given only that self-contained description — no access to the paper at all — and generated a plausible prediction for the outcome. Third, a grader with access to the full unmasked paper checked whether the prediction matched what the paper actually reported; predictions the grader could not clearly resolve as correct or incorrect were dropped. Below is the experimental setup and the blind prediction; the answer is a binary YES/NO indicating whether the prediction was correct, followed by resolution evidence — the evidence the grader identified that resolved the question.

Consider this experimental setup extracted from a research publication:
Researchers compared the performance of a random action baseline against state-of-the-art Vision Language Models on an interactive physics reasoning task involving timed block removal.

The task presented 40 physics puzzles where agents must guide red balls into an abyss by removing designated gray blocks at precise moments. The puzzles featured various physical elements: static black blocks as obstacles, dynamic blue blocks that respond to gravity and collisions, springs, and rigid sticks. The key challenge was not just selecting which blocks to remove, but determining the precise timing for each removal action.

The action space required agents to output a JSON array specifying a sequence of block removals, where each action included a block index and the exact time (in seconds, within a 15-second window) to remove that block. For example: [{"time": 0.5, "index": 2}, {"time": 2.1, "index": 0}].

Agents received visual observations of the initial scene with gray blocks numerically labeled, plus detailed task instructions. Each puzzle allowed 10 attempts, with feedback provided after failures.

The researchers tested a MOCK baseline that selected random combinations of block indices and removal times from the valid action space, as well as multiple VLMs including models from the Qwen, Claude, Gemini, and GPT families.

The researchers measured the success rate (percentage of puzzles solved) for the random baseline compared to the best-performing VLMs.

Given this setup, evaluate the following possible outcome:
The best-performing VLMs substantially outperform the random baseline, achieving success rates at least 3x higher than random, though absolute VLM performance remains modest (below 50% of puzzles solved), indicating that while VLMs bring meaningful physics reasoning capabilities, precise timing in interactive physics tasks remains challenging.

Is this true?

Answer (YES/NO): NO